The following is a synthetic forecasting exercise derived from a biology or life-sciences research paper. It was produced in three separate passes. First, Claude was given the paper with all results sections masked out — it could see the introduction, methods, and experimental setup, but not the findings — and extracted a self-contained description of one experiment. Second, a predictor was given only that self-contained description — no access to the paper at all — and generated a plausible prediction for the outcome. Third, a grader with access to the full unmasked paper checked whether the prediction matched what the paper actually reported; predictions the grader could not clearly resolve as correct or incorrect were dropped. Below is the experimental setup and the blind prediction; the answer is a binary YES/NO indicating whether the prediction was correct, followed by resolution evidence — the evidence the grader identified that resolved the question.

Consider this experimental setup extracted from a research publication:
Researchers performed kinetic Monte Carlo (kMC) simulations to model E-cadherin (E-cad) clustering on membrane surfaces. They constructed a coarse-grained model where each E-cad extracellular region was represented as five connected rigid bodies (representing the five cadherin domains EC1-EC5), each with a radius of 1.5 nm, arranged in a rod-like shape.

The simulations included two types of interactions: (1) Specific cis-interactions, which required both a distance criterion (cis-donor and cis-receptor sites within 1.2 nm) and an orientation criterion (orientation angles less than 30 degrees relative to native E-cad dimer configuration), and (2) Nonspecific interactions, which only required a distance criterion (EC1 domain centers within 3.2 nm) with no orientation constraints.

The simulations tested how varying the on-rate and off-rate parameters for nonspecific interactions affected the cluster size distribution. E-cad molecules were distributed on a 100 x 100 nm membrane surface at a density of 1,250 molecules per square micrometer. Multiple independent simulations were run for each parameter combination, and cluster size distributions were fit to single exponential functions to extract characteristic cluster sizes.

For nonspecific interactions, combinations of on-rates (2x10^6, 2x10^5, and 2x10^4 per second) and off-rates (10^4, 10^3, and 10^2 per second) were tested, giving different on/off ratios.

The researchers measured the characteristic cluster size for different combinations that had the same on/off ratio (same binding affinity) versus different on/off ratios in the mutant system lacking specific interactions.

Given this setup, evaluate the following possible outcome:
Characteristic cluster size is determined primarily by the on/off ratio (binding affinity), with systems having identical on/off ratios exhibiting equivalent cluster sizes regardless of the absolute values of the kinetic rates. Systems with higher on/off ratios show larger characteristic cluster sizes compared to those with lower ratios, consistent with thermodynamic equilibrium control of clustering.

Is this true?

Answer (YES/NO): YES